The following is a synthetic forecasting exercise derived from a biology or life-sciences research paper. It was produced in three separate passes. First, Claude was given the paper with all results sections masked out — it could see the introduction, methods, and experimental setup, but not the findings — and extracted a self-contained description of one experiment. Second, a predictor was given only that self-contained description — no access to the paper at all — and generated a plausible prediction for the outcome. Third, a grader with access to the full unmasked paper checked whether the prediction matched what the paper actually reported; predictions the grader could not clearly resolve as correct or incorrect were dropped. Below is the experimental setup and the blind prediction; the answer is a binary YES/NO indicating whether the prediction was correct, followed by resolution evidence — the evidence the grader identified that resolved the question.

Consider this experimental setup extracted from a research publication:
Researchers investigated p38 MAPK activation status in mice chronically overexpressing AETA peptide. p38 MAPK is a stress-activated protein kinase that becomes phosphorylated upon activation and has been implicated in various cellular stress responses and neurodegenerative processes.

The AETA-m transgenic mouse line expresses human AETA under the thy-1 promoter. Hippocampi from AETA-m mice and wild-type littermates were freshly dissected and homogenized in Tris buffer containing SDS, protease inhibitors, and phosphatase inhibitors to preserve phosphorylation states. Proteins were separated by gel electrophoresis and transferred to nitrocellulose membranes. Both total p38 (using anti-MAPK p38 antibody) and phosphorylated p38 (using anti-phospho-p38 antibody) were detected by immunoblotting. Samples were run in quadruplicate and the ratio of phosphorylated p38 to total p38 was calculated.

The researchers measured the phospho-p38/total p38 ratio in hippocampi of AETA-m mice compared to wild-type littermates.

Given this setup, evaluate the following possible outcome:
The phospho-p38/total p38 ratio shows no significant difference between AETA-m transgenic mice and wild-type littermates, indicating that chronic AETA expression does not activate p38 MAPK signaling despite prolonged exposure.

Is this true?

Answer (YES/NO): NO